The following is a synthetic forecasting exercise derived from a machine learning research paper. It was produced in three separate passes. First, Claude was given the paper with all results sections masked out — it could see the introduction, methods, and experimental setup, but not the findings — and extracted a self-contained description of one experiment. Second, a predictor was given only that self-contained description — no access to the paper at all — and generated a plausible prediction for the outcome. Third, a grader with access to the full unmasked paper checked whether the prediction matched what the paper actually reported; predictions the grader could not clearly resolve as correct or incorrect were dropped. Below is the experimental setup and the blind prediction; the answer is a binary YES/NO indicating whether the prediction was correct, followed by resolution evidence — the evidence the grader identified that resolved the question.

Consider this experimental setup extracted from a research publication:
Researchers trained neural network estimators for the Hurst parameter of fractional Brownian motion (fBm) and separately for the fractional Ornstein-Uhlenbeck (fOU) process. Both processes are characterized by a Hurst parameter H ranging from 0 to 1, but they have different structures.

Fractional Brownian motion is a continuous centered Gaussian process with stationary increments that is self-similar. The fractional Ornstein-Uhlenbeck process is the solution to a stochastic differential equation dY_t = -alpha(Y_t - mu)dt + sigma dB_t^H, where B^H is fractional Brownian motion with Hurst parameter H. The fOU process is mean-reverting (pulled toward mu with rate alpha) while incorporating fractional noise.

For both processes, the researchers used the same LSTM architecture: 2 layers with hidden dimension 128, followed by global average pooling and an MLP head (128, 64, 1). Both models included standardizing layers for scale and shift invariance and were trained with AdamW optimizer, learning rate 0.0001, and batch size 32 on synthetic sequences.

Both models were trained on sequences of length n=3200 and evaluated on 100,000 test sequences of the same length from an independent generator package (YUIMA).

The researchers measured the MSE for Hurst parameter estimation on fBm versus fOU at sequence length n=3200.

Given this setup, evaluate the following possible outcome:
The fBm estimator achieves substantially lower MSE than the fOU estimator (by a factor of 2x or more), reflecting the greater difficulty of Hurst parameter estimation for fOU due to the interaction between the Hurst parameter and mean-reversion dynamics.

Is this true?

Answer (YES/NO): NO